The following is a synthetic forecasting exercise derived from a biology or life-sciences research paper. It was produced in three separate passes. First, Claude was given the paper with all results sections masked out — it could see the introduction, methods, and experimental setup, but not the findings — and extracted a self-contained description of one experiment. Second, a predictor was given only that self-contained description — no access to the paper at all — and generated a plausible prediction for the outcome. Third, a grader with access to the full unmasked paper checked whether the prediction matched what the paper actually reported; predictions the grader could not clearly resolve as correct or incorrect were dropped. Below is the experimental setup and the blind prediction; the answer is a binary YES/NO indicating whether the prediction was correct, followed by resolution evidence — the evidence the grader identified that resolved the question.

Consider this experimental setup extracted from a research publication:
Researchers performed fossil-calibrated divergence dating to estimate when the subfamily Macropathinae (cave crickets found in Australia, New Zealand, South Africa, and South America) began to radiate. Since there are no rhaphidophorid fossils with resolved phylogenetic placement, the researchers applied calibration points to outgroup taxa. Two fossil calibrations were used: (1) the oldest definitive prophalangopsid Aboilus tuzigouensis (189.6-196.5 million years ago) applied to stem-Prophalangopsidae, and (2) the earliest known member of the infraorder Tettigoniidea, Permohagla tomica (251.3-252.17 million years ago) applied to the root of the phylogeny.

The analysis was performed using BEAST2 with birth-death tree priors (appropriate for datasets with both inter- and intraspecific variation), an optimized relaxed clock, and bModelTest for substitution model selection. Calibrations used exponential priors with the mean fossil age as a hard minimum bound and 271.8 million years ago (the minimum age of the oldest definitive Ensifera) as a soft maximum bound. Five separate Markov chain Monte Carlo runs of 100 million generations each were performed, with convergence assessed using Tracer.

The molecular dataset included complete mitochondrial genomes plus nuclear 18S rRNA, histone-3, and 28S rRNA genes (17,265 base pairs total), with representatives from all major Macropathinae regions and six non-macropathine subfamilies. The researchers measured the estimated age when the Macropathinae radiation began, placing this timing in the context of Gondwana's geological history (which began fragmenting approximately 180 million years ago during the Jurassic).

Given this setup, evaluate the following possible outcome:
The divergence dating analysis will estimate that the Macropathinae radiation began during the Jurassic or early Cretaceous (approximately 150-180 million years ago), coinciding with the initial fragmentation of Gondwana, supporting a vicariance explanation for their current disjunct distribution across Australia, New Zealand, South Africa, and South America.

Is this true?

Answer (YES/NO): NO